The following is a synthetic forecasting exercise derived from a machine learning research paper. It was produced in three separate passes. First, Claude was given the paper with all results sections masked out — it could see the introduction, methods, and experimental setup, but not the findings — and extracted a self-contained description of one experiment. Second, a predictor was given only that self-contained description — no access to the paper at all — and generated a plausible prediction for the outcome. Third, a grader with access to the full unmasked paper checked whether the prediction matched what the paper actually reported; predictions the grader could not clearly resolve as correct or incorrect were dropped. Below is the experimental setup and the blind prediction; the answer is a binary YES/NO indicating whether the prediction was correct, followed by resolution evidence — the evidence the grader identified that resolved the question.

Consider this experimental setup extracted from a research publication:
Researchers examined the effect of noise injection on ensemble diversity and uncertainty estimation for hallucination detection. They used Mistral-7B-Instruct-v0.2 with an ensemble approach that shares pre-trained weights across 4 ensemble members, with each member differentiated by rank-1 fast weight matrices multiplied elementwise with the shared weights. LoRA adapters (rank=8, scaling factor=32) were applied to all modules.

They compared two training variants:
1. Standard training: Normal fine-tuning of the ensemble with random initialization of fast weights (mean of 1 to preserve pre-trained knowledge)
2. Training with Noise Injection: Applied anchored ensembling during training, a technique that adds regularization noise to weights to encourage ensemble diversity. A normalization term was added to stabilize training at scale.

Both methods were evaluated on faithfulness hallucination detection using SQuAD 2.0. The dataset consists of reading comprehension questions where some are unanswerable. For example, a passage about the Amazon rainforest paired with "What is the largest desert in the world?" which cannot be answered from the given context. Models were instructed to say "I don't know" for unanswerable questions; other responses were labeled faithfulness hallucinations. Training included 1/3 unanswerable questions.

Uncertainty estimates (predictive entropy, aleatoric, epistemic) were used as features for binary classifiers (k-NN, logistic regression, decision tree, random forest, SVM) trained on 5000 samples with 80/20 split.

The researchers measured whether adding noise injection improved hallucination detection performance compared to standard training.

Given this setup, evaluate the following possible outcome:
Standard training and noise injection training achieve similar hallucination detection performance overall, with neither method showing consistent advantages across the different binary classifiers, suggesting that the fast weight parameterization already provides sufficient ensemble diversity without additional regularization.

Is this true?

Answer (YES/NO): NO